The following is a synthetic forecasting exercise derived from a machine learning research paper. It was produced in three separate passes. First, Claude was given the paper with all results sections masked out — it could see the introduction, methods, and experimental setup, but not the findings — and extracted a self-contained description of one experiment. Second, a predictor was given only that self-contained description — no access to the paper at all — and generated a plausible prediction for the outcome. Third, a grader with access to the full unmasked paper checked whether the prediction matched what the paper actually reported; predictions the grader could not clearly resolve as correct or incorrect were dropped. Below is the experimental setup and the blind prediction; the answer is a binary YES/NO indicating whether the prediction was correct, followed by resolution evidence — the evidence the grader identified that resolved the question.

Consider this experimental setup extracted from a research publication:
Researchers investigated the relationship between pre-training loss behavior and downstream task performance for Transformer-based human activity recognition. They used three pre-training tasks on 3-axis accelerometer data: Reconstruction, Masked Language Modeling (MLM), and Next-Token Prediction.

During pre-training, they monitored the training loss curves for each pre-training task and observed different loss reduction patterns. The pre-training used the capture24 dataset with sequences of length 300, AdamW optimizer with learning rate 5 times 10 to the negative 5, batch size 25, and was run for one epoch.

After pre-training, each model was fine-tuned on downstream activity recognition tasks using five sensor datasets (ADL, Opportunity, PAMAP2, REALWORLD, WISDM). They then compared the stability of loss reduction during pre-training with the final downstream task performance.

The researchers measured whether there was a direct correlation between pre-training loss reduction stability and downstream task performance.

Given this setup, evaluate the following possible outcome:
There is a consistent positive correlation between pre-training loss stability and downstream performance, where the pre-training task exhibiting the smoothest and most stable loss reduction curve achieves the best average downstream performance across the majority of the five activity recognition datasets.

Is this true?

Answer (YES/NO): NO